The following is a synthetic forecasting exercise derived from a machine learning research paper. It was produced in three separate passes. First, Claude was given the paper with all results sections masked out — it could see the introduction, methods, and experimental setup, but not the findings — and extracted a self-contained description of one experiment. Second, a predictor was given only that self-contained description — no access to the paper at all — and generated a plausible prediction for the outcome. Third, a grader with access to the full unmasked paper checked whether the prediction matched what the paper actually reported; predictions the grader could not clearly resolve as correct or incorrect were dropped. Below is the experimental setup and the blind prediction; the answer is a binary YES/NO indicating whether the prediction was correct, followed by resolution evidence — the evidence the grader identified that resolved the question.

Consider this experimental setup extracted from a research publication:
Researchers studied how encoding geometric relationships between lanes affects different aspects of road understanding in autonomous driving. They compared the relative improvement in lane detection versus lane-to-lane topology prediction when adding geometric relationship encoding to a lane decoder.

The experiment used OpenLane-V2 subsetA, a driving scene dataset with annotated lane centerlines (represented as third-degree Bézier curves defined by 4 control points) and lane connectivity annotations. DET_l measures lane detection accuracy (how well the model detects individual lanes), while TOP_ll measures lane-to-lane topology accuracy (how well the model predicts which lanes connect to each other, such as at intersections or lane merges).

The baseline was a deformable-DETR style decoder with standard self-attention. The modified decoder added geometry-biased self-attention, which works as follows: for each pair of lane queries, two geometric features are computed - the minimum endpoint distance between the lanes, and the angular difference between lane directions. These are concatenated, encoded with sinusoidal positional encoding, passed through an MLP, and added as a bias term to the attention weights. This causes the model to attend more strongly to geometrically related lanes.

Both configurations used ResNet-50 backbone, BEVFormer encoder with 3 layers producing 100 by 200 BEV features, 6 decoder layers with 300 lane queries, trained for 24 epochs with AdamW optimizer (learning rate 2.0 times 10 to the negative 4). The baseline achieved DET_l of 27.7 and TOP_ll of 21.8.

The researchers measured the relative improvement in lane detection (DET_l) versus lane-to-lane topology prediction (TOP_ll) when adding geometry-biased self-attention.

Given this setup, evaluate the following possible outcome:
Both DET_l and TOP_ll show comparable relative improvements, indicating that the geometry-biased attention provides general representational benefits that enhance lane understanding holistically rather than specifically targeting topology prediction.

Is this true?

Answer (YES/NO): NO